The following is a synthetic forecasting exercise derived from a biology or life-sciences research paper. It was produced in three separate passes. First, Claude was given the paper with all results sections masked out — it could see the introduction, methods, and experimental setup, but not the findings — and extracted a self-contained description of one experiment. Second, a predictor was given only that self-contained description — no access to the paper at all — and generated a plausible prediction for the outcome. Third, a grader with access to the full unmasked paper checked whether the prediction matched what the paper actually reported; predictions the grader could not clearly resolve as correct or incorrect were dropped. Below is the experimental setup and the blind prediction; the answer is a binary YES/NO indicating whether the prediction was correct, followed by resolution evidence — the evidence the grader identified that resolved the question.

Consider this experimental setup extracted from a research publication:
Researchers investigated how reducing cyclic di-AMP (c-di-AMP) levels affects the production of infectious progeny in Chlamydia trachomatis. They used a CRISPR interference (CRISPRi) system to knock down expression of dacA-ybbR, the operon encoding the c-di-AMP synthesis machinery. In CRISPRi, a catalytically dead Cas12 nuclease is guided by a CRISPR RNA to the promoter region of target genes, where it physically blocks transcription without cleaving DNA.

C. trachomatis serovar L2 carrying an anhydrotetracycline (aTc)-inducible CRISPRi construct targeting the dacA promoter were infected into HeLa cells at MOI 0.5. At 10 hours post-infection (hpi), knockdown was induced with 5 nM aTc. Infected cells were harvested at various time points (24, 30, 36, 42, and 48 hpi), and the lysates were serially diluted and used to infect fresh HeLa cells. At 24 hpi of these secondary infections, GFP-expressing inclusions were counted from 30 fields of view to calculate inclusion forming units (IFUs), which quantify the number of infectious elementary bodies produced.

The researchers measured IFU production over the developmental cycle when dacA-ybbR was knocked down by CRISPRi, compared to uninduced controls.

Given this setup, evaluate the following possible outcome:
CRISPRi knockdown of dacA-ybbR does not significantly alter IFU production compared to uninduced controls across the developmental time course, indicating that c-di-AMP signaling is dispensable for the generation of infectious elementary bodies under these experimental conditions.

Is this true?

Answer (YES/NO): NO